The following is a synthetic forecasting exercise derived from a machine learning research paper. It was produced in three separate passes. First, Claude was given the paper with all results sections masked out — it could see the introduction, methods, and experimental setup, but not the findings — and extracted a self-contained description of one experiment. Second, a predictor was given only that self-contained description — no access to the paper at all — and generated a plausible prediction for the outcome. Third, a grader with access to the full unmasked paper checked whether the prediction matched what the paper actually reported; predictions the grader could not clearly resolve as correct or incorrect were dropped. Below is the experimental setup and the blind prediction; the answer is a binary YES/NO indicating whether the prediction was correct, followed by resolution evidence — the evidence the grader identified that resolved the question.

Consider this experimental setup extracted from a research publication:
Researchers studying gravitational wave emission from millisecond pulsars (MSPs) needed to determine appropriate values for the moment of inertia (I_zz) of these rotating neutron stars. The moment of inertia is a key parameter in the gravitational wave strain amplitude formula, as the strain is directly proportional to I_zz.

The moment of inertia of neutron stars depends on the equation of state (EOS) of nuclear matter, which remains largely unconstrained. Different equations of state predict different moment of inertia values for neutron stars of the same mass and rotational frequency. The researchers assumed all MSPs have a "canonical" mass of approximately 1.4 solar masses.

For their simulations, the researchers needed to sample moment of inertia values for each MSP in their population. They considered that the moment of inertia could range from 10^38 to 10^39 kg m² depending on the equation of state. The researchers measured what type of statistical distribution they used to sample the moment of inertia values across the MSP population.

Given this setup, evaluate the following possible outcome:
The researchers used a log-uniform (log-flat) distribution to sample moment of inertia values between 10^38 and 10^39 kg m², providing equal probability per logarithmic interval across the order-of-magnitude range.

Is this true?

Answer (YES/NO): NO